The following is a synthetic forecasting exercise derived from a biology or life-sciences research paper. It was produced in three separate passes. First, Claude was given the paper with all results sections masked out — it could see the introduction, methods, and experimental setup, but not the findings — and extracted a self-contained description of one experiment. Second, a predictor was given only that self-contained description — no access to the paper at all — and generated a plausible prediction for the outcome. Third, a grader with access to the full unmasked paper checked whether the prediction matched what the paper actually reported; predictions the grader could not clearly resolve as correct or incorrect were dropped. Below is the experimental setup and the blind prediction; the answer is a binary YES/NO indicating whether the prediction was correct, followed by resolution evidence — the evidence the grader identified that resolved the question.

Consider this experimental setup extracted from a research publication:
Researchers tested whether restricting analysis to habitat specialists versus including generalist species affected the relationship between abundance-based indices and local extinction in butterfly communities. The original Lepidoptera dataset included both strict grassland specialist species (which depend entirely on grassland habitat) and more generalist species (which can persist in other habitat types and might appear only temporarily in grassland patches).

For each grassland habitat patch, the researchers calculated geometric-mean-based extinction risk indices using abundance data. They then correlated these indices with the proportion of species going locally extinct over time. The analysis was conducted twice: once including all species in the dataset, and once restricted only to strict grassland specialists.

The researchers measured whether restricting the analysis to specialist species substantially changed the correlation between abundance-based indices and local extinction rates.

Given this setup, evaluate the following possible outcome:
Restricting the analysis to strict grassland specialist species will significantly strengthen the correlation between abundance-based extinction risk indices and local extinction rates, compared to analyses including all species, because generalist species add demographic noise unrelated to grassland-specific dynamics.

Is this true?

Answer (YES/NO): NO